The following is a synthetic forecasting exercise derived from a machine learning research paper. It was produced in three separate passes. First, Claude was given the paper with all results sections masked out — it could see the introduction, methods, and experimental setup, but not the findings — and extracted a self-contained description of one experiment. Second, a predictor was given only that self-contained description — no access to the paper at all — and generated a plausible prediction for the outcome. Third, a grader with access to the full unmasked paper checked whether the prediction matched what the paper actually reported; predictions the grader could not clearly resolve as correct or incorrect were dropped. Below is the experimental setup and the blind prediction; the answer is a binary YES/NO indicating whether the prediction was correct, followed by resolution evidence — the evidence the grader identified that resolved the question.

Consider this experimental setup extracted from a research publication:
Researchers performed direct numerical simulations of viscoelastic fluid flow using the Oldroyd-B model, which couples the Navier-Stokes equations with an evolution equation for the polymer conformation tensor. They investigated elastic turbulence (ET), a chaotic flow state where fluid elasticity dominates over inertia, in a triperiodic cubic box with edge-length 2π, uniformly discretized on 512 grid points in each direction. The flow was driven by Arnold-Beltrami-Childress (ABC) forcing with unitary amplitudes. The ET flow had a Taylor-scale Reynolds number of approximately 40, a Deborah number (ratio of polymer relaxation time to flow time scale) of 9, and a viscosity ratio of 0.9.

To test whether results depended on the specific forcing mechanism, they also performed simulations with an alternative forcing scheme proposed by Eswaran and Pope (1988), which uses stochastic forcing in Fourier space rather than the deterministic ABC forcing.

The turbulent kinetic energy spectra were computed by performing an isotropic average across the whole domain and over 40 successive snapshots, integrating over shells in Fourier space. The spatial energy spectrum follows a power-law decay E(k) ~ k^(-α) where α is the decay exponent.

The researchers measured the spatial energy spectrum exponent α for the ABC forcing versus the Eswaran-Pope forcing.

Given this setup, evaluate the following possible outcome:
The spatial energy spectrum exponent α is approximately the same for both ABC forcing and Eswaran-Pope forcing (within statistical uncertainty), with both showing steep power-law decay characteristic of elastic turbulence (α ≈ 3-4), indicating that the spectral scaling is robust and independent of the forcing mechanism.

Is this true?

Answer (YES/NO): YES